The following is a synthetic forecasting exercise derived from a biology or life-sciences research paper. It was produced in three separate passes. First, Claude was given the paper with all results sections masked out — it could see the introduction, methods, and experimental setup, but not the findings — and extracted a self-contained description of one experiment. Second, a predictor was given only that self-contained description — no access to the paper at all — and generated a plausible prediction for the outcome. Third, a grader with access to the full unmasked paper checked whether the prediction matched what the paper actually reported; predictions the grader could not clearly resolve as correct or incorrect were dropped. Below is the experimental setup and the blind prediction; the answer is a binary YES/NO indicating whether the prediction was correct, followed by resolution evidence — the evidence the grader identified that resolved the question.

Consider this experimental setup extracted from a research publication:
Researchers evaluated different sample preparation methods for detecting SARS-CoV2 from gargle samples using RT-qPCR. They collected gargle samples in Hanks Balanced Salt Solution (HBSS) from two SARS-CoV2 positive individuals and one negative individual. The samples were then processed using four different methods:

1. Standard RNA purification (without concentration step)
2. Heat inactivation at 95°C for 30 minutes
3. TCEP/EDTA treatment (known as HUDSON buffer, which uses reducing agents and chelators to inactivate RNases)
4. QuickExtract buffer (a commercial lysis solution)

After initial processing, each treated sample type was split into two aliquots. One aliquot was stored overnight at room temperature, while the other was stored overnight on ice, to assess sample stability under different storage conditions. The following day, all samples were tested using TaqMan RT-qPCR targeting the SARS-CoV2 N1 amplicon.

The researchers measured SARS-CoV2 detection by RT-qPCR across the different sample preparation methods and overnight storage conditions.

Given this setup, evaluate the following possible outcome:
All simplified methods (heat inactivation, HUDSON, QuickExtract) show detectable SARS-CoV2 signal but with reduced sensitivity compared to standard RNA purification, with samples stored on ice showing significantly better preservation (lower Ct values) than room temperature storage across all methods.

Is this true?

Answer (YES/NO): NO